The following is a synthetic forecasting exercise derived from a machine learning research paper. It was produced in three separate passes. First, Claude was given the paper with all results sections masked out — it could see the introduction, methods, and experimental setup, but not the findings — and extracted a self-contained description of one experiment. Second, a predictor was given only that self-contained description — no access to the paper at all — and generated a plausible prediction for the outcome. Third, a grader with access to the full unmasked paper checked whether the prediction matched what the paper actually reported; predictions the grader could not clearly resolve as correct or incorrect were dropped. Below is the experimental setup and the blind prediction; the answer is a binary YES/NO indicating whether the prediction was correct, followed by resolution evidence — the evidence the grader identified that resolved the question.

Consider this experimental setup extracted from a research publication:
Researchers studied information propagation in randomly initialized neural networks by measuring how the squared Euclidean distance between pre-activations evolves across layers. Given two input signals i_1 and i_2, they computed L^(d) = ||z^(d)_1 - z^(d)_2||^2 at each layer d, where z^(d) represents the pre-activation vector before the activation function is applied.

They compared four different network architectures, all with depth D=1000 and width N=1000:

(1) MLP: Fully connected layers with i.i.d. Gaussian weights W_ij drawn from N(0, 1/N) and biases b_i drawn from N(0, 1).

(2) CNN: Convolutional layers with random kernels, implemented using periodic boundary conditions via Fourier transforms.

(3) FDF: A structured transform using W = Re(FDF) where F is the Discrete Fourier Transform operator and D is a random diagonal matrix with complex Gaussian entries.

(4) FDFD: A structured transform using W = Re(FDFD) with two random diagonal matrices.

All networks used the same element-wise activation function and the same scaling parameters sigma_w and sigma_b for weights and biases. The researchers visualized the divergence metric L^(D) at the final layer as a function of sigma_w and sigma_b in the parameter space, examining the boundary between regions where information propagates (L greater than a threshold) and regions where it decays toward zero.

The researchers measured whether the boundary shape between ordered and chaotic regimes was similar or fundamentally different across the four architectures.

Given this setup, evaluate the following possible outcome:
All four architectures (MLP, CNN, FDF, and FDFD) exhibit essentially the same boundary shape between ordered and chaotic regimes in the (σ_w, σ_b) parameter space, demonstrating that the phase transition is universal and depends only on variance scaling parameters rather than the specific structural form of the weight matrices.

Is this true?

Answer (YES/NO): YES